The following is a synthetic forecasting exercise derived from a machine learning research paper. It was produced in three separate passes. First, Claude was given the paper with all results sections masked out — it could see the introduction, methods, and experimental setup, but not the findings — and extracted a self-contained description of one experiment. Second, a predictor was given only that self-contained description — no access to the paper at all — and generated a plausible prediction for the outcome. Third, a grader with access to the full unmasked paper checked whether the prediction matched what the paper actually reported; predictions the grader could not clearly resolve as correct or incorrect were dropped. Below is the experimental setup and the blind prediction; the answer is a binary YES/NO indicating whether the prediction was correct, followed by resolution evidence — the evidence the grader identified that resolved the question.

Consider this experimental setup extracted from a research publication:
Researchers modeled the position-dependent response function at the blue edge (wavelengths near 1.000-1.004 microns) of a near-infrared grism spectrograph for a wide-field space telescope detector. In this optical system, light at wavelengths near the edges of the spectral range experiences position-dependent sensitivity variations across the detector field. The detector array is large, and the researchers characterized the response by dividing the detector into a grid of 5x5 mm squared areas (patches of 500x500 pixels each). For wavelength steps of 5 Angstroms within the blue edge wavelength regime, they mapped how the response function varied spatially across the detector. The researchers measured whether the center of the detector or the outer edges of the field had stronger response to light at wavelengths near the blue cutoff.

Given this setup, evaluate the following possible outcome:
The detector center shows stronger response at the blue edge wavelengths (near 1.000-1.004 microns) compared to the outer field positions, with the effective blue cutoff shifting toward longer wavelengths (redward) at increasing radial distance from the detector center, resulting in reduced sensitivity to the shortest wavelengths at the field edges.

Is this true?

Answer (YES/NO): NO